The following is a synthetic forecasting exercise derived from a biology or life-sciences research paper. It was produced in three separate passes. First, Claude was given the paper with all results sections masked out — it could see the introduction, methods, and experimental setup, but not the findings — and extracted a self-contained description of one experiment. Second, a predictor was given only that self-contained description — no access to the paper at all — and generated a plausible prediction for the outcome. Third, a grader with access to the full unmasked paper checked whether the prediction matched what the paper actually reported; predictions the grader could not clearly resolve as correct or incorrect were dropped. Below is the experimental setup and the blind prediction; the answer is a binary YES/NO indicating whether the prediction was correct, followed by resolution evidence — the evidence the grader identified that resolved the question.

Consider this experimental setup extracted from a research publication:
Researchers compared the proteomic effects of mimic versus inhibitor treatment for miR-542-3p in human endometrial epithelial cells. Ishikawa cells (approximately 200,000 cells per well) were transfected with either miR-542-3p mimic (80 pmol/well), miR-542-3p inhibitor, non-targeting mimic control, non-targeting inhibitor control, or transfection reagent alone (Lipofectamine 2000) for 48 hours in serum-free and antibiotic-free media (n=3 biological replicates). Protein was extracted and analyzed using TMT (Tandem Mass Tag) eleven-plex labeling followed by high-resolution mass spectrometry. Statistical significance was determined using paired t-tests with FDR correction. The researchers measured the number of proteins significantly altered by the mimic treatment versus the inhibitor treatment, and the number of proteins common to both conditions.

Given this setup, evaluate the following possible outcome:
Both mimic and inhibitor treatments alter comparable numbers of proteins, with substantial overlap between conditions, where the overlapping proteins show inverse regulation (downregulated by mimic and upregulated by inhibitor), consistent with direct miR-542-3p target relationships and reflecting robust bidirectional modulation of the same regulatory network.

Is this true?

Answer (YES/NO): NO